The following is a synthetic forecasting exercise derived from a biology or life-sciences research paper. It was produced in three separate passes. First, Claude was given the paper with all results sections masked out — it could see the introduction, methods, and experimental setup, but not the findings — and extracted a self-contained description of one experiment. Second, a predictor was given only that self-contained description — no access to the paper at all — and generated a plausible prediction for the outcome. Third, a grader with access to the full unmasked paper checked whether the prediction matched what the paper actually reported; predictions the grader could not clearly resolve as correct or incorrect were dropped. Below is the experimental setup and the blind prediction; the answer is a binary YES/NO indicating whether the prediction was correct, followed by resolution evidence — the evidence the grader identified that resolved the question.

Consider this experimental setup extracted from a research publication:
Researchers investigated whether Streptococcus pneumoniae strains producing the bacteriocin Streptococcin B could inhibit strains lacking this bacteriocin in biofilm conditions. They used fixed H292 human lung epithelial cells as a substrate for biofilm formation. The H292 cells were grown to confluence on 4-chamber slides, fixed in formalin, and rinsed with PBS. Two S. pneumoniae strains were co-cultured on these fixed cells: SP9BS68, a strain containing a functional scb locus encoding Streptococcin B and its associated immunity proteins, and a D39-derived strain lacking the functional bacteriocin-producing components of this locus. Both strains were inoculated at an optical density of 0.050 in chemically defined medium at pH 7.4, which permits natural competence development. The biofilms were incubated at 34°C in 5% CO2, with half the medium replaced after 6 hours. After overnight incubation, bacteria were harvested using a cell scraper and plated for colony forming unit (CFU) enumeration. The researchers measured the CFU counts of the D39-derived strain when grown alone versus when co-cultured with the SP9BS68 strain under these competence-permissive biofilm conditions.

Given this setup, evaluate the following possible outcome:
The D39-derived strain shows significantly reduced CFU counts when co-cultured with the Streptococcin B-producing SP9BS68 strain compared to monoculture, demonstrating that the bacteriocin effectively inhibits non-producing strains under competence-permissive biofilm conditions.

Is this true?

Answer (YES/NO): YES